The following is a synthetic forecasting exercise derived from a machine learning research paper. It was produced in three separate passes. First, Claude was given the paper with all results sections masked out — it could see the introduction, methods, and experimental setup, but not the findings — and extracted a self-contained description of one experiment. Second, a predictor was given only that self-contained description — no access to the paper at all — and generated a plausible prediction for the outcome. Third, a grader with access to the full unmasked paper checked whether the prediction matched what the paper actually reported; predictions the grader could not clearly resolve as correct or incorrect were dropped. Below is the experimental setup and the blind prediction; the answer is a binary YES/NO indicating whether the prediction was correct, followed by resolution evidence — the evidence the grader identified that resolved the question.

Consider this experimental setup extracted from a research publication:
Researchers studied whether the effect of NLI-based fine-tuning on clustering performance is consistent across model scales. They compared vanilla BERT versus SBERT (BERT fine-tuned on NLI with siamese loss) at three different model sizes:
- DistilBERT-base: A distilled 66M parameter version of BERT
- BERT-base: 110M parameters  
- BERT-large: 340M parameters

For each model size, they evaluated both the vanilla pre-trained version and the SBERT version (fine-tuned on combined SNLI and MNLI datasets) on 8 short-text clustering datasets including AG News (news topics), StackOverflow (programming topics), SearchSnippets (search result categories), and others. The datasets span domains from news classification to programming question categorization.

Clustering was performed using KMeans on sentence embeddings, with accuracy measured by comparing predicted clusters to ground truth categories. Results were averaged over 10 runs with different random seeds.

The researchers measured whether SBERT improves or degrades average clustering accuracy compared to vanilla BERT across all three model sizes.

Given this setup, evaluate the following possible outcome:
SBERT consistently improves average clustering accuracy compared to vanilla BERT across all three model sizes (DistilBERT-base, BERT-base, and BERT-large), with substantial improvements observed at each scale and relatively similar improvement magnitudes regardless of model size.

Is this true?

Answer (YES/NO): NO